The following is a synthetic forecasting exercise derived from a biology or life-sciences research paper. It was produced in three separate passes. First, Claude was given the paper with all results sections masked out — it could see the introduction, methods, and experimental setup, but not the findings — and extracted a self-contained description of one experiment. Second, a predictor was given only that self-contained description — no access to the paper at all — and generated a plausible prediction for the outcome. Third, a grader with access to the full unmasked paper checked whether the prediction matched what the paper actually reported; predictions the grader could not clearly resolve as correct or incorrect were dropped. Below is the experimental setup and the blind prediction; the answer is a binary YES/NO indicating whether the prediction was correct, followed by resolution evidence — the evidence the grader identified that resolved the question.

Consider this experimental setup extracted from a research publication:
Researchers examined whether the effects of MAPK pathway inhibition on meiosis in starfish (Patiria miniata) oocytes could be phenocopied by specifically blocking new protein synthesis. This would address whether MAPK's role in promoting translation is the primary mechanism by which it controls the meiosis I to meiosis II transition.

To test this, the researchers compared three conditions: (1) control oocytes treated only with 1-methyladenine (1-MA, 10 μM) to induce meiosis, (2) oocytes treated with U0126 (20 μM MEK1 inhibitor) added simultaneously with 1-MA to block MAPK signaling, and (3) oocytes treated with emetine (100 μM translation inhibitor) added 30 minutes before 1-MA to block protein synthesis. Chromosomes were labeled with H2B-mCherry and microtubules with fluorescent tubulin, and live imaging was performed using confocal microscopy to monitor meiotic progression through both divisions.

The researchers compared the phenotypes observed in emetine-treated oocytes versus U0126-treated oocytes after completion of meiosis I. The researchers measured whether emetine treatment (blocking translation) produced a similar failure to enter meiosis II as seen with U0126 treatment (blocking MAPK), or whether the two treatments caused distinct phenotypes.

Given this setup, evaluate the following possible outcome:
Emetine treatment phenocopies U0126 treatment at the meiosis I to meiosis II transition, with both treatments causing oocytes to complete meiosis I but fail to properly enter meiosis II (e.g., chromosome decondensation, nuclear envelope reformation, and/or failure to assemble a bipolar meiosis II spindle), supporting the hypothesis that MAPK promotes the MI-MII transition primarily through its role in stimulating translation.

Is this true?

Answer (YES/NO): YES